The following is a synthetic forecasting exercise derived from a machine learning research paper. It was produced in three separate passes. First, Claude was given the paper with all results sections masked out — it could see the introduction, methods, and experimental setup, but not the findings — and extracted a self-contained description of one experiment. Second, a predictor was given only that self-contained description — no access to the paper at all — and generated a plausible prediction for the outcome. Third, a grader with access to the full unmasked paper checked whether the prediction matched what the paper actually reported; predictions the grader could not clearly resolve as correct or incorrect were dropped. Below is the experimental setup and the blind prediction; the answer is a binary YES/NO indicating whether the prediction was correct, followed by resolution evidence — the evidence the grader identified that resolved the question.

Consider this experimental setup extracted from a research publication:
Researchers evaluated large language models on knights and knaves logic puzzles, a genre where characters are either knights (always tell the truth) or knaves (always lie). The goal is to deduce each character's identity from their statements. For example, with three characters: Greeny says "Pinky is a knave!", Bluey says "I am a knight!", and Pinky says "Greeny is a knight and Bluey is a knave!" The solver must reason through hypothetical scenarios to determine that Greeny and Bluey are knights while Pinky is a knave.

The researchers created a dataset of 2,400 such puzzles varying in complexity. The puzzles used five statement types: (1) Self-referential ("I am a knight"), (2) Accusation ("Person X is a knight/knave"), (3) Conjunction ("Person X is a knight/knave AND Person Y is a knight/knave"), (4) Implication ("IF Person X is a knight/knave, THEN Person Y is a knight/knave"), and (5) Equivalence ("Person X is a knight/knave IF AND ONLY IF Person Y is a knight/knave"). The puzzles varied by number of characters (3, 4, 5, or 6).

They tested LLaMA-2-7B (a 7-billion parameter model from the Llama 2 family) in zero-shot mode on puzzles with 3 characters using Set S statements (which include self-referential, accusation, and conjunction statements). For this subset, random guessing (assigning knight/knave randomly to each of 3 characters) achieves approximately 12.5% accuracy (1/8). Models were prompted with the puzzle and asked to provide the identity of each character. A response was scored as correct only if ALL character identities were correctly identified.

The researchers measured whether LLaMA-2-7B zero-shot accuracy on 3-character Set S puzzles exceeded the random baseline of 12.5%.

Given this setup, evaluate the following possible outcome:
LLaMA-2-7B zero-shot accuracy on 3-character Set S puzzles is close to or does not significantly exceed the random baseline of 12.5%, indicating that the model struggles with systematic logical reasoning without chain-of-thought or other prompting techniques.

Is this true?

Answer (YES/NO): YES